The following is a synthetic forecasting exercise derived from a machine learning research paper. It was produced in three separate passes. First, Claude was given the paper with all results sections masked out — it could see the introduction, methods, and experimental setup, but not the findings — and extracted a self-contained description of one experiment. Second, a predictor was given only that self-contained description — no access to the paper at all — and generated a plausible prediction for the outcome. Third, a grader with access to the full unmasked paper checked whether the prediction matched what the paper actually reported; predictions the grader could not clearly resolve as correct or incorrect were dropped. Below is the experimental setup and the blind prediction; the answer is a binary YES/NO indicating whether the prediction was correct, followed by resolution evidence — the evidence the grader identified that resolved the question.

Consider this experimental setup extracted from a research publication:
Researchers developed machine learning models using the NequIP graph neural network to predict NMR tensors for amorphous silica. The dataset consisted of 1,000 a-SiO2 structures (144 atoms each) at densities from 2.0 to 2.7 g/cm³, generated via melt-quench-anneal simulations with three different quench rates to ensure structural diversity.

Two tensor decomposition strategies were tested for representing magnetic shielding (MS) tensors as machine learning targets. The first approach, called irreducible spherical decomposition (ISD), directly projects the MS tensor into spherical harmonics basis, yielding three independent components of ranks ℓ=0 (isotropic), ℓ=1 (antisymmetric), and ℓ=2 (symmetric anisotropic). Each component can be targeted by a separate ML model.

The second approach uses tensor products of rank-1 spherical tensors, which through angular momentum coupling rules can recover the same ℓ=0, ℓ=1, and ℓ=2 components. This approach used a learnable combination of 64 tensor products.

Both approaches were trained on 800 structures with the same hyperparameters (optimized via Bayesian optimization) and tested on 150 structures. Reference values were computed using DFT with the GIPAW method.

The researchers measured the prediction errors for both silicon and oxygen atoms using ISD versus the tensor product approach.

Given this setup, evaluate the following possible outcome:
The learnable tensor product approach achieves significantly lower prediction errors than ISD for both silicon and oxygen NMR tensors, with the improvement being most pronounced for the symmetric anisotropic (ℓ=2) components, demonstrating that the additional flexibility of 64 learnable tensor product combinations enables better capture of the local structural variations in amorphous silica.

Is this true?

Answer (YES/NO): NO